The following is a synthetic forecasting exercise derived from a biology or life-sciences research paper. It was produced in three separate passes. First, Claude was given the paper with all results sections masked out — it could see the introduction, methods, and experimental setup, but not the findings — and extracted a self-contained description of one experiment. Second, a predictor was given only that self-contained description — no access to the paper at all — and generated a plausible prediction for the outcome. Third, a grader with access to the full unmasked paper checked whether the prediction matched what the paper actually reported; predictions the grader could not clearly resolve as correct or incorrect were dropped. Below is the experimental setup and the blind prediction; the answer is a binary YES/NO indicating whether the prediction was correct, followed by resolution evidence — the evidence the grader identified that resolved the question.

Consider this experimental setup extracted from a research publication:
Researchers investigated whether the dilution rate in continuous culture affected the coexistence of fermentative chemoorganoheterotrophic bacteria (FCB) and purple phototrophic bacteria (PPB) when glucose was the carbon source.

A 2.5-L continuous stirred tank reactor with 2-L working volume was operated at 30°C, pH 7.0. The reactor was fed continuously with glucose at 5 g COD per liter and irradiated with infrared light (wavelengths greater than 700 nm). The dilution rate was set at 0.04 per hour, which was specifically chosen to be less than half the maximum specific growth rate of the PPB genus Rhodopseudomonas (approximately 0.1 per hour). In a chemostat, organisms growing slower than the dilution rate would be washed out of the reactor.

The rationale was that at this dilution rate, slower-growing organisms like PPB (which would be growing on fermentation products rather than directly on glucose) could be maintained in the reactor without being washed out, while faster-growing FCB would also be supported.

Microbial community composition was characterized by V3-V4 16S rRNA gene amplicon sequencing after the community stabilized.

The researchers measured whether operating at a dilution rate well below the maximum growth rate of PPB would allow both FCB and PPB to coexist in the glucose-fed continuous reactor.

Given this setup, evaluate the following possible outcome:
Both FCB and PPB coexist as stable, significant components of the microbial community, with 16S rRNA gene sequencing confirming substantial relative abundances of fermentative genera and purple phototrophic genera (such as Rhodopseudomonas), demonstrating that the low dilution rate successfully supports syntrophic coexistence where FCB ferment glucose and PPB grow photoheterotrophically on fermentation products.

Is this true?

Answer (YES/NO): NO